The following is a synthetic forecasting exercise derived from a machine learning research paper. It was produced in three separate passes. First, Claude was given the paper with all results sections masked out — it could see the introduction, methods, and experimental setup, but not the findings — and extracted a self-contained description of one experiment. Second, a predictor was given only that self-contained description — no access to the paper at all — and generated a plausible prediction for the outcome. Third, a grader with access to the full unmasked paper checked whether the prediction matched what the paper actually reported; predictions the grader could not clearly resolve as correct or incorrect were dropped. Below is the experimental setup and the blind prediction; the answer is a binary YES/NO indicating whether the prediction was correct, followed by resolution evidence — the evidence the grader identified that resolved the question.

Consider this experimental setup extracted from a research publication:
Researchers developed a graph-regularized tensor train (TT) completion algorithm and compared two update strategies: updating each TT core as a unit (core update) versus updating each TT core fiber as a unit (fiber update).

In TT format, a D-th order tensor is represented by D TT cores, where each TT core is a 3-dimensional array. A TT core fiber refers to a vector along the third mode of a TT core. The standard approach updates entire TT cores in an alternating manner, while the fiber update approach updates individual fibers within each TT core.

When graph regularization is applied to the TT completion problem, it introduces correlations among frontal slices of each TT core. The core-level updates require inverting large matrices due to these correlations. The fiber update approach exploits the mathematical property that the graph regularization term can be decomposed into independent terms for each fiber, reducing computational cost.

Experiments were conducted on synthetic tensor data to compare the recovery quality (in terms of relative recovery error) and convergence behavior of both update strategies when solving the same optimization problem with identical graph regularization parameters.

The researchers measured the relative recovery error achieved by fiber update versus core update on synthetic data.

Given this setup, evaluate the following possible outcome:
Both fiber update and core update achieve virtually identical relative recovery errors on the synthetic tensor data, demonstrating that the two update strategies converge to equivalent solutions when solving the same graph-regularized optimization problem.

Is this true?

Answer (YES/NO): NO